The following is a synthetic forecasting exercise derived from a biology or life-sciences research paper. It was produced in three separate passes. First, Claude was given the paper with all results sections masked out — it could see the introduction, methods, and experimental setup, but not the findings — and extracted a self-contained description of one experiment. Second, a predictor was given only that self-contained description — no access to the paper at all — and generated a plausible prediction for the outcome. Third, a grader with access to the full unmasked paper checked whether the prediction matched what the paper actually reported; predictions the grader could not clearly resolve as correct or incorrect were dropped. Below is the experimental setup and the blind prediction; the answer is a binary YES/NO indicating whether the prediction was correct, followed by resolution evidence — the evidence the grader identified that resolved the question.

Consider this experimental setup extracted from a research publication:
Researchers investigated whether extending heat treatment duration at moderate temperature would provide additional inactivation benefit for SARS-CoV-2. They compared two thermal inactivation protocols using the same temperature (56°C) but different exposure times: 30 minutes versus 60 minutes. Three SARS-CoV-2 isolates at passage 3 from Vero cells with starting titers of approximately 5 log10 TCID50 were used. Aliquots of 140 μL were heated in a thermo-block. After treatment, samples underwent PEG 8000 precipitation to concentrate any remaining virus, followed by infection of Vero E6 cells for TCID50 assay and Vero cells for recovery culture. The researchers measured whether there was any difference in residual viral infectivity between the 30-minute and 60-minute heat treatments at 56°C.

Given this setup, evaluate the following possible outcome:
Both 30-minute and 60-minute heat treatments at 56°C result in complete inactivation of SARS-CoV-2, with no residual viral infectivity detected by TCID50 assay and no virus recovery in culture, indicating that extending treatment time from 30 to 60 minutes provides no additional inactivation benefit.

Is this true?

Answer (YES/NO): YES